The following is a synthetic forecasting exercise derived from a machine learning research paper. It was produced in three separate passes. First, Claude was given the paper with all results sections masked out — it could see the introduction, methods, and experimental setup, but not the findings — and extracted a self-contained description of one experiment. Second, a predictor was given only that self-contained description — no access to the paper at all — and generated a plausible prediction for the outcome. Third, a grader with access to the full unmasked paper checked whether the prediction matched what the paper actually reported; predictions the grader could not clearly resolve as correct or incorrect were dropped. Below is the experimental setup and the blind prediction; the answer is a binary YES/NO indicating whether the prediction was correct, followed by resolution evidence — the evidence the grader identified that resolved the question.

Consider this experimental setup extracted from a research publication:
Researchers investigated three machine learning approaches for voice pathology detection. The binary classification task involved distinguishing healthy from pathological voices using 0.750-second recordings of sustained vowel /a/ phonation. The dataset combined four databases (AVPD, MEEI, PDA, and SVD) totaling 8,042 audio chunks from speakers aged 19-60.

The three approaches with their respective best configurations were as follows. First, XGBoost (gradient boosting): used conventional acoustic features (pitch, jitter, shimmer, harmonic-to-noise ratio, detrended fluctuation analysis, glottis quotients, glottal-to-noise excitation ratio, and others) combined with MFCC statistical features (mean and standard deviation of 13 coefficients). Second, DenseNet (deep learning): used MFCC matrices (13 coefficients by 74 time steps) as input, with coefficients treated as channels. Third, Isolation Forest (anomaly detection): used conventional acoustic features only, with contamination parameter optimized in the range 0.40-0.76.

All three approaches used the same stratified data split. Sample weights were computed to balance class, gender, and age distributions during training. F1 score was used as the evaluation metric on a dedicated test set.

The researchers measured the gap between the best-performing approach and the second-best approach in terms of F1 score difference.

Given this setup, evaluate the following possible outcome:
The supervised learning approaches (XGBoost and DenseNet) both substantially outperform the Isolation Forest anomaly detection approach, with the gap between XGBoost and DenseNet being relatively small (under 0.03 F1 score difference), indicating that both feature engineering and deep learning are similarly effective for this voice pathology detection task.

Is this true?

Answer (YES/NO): NO